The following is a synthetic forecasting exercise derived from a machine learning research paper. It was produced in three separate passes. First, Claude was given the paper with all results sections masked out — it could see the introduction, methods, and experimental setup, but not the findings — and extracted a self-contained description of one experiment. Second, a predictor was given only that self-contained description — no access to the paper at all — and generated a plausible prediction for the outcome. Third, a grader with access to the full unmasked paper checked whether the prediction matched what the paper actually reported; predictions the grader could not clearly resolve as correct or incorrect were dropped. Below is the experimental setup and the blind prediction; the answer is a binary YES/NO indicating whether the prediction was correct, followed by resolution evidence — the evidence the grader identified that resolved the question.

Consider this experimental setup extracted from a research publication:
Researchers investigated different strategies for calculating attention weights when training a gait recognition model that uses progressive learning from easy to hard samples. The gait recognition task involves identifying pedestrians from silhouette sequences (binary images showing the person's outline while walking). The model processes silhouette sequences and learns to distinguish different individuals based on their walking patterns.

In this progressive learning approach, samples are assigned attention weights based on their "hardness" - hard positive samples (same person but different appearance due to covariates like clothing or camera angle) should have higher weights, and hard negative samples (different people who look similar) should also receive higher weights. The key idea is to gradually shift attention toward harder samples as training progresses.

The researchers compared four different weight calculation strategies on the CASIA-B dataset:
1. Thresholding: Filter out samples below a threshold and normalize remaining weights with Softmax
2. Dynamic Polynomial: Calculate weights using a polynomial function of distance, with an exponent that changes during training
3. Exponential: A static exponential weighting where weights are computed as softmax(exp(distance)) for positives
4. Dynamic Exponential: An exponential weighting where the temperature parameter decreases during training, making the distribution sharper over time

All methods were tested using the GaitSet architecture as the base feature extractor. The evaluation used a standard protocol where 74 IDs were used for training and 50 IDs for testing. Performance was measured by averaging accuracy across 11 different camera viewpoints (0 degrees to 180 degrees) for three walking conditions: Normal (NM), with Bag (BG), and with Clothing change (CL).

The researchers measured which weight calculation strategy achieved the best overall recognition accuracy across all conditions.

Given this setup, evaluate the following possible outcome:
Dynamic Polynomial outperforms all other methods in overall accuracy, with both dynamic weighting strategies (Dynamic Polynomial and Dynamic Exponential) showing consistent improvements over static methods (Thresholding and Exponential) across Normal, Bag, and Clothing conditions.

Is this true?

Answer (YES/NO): NO